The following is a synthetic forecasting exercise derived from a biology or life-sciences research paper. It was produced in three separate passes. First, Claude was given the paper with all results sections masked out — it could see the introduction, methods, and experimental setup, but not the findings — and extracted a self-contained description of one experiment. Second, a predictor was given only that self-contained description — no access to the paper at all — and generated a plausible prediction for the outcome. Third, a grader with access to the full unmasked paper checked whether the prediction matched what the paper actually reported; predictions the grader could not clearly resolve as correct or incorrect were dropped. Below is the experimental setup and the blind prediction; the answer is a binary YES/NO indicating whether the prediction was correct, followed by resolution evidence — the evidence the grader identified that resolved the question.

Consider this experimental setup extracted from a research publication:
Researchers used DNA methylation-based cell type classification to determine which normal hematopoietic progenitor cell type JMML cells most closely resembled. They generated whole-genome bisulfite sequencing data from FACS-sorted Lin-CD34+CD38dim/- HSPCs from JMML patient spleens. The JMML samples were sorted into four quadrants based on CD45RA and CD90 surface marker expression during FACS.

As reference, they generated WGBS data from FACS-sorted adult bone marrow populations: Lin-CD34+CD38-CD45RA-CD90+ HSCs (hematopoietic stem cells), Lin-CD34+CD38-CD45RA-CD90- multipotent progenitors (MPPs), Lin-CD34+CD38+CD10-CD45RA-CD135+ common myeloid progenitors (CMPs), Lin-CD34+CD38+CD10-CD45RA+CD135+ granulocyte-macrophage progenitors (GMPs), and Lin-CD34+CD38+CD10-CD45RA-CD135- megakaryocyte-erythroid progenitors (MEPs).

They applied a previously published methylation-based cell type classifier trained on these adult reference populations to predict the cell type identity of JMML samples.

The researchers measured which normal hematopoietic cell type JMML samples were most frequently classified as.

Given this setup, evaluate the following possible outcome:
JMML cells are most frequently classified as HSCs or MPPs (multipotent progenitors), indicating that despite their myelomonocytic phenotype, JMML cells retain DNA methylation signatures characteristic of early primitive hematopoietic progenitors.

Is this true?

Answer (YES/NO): YES